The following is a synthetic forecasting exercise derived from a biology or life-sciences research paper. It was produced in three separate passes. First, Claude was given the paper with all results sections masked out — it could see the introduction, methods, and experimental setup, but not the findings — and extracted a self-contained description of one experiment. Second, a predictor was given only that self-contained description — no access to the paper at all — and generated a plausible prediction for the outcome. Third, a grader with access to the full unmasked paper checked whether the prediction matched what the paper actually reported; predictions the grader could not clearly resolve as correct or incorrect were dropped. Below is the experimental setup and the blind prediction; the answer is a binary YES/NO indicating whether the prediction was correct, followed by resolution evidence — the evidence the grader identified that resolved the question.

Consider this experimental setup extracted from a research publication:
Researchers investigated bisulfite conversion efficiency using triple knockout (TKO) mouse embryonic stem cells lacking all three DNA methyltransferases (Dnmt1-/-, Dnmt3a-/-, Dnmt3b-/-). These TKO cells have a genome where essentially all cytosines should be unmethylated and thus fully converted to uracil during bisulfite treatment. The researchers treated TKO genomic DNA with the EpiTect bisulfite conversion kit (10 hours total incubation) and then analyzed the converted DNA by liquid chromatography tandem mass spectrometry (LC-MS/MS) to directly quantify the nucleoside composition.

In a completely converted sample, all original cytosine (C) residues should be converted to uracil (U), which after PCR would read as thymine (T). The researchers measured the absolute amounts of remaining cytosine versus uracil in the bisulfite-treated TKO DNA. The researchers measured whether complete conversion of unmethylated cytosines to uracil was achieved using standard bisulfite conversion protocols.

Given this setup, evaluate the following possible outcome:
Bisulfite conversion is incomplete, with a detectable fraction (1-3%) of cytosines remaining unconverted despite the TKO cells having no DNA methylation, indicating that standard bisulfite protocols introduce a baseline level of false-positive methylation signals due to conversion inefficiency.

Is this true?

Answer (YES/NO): YES